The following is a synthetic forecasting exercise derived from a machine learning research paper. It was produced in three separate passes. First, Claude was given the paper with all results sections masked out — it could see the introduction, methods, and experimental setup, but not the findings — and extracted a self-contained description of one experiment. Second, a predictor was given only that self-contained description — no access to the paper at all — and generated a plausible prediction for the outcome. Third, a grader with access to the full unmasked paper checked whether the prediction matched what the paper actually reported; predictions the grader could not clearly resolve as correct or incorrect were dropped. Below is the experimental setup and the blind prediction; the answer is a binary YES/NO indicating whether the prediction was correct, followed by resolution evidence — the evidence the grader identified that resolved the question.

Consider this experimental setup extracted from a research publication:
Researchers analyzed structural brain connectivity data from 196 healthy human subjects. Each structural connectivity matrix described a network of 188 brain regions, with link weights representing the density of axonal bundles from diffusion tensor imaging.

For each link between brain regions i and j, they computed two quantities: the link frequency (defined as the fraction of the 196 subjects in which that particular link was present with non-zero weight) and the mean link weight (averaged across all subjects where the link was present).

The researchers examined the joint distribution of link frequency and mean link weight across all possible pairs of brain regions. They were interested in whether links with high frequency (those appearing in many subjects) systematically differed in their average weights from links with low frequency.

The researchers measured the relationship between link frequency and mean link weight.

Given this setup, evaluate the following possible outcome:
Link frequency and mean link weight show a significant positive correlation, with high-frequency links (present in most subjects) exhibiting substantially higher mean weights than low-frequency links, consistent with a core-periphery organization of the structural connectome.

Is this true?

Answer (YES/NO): YES